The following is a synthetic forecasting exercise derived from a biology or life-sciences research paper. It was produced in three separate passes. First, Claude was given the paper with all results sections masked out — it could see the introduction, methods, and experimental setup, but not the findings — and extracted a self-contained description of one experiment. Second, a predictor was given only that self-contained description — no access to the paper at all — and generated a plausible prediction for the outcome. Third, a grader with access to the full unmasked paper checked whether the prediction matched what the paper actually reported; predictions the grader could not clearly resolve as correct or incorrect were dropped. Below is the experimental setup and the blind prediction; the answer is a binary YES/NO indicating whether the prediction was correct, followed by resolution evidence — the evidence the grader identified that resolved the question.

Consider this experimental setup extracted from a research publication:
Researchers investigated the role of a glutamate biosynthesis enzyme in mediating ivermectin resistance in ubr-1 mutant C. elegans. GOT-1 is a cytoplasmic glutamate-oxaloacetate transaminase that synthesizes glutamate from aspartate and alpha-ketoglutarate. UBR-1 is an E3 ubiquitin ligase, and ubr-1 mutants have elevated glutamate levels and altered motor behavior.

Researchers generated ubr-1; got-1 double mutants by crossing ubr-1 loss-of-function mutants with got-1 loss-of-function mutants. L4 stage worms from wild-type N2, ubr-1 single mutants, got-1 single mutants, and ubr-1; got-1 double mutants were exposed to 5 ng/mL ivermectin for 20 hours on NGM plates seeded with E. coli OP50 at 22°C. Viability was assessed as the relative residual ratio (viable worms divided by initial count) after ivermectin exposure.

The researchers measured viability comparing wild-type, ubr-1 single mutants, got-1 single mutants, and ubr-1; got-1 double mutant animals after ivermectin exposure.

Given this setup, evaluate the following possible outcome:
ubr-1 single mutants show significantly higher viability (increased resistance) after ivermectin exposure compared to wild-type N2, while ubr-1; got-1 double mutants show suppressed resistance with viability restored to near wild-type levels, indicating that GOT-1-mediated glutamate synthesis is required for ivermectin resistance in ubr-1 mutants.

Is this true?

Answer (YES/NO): YES